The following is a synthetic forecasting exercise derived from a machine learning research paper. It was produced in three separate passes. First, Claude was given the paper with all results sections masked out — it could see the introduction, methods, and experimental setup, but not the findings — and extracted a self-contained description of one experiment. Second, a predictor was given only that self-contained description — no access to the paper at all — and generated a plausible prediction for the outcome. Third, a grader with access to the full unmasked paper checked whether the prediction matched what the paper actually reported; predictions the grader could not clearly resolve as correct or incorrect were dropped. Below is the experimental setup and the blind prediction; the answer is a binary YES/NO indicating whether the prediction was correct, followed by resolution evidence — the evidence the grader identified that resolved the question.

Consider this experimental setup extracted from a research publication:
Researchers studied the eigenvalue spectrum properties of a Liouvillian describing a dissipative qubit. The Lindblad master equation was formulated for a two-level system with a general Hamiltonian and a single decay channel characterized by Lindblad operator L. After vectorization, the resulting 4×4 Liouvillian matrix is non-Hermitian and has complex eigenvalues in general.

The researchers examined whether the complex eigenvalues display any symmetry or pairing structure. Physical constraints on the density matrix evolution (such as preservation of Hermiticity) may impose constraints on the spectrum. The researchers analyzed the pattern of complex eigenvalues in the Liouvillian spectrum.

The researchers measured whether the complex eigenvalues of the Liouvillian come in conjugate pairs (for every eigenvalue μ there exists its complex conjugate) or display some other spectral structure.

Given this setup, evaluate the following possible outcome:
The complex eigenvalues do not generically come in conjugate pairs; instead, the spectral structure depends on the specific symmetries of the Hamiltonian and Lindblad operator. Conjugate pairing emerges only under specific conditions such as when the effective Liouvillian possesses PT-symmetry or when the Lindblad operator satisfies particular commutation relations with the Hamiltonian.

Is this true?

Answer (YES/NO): NO